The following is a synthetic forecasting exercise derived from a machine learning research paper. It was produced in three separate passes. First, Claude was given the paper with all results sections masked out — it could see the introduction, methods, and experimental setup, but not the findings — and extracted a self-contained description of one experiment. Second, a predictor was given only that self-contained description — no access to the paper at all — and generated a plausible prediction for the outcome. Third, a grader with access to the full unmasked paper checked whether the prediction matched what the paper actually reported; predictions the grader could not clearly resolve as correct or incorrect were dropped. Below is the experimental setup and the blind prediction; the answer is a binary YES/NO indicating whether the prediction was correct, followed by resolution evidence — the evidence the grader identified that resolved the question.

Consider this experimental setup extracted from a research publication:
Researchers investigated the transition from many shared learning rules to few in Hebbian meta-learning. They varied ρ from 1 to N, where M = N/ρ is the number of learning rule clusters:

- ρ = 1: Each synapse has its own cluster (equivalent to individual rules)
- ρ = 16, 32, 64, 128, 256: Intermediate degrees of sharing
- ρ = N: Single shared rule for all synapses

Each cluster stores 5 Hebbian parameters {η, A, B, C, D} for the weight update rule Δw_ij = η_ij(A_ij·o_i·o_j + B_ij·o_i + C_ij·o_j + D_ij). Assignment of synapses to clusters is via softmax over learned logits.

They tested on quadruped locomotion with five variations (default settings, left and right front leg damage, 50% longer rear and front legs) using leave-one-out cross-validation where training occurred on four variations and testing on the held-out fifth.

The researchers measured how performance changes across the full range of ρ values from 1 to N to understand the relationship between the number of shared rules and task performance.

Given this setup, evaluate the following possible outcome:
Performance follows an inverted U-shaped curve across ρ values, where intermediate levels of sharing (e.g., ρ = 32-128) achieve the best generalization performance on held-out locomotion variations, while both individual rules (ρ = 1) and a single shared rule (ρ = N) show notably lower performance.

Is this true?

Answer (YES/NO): NO